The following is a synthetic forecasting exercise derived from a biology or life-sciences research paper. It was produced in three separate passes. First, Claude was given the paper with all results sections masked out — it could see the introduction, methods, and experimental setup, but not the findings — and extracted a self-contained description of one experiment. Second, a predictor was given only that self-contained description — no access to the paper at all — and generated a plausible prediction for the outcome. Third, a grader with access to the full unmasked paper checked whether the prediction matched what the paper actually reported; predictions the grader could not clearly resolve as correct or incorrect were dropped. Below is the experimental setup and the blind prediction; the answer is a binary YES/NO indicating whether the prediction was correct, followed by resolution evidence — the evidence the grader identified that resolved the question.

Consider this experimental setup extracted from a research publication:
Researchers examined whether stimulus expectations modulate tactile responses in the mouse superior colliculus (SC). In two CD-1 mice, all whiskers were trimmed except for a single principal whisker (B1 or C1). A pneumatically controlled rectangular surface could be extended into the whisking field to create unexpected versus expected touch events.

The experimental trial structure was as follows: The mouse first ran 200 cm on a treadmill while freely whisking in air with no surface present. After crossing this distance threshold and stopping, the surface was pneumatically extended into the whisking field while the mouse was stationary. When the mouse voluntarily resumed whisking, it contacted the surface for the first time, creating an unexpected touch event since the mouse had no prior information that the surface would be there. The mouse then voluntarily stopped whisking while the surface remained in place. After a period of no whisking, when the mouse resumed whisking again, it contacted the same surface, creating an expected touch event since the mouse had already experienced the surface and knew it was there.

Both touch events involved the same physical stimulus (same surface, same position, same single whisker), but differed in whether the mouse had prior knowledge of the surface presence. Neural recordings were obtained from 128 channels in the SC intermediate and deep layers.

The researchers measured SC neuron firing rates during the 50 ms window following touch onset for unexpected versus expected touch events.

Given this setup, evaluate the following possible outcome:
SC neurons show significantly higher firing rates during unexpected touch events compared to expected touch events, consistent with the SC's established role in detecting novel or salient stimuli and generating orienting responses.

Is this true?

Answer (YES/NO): YES